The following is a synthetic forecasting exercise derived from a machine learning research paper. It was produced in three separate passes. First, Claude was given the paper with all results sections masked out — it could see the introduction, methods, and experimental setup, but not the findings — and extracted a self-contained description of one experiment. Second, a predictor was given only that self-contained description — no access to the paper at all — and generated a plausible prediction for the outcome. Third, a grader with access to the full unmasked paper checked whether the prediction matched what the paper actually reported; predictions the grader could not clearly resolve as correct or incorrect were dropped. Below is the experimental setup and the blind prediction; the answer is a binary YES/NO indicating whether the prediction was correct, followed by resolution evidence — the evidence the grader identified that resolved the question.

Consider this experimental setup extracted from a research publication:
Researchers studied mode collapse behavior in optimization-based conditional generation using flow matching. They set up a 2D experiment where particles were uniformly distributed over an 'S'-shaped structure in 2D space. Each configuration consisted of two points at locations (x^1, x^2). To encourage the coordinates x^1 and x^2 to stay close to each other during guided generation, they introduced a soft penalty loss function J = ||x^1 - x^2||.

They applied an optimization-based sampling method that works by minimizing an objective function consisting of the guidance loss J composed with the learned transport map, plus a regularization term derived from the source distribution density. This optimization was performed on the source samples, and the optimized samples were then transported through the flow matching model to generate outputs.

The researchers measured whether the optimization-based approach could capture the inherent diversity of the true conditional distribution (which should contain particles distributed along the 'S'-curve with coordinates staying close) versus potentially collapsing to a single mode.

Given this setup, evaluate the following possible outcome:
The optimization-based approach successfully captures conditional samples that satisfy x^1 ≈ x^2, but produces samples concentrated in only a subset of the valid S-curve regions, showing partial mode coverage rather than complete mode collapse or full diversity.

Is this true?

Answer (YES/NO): NO